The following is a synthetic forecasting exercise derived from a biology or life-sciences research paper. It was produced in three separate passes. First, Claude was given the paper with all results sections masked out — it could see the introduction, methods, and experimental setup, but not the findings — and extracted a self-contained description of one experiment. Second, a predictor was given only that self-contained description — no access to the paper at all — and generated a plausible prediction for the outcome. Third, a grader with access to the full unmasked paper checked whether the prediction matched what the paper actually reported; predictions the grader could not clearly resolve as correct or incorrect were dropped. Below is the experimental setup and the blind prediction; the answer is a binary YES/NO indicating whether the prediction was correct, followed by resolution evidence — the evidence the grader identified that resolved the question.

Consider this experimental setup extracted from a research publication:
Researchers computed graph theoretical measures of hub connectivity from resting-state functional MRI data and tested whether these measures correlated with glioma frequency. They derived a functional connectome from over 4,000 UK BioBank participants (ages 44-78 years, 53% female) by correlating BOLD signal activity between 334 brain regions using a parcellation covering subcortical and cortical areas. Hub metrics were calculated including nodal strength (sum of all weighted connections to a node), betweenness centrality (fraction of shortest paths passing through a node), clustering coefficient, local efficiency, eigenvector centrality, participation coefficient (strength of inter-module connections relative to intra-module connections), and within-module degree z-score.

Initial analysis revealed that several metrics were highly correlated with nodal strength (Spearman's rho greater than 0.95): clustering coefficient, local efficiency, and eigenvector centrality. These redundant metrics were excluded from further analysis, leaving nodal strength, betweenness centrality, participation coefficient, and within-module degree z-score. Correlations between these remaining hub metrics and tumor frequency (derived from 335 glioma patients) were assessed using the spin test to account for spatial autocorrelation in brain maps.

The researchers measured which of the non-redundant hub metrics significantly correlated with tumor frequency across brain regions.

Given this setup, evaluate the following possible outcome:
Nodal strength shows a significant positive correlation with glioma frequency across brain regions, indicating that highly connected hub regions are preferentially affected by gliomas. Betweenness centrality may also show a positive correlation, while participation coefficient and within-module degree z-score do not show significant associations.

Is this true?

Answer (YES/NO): NO